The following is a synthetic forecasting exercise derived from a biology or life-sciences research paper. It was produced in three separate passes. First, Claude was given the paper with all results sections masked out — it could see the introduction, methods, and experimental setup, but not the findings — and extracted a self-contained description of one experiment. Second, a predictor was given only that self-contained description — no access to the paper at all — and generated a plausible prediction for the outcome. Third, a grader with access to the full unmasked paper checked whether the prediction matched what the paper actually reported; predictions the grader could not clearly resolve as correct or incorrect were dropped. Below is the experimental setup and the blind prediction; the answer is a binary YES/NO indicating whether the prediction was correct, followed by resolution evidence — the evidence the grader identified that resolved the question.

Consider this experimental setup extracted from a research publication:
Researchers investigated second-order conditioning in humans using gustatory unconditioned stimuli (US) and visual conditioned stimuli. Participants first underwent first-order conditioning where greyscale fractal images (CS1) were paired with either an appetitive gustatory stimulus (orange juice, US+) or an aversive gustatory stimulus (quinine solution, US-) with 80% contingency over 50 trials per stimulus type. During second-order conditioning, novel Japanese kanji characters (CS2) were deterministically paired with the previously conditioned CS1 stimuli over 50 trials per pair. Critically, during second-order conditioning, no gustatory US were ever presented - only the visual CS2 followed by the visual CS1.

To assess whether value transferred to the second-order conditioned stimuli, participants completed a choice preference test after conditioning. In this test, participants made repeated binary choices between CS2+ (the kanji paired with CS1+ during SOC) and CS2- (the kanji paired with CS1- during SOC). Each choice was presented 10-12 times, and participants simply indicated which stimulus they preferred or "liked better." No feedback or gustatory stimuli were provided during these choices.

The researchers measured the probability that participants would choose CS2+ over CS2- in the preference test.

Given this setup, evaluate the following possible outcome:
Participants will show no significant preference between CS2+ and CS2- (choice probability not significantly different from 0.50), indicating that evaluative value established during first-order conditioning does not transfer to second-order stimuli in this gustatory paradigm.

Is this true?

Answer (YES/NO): NO